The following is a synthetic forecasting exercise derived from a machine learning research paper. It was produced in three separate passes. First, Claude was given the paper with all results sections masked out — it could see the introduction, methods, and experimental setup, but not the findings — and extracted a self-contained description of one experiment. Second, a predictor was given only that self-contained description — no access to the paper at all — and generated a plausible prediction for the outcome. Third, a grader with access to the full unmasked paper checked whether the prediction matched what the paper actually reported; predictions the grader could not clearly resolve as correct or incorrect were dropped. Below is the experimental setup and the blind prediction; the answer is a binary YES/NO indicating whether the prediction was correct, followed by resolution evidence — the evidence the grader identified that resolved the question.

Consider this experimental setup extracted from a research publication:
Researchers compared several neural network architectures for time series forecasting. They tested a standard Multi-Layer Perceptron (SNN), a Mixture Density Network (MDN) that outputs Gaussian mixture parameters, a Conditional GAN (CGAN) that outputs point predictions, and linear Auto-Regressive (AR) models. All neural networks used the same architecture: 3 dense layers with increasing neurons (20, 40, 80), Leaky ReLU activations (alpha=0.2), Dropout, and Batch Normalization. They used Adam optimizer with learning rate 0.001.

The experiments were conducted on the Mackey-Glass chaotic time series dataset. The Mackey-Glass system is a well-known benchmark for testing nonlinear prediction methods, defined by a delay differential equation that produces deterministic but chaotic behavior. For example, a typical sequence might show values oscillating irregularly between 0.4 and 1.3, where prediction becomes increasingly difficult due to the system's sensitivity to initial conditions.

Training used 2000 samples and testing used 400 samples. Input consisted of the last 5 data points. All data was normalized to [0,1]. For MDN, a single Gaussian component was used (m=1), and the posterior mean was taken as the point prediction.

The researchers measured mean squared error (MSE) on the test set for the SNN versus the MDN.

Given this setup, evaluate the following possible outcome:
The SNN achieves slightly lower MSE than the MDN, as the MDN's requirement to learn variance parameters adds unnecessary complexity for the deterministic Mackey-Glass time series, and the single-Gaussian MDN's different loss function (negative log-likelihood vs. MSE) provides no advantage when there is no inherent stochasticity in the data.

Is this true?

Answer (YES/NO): NO